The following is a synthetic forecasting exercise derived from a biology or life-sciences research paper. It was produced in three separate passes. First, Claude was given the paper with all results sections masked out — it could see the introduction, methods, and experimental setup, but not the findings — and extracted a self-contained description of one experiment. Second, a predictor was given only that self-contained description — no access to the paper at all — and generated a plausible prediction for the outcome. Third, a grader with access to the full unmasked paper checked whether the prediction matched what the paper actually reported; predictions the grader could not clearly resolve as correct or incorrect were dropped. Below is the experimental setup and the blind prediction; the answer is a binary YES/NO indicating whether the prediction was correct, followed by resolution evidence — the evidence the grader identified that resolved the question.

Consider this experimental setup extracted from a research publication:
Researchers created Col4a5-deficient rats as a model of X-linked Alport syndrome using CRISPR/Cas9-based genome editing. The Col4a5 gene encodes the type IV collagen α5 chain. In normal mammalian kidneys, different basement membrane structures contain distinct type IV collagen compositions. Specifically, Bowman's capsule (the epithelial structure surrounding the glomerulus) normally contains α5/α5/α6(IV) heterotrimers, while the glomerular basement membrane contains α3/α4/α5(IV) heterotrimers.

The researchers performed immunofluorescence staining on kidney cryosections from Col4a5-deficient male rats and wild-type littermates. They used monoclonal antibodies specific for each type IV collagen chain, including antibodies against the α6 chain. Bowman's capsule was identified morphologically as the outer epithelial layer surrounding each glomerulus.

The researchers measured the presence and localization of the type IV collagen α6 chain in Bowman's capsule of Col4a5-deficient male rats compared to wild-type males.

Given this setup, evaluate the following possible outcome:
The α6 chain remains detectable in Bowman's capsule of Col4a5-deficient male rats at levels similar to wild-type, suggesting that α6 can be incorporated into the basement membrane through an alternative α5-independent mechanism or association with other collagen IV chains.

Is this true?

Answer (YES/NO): NO